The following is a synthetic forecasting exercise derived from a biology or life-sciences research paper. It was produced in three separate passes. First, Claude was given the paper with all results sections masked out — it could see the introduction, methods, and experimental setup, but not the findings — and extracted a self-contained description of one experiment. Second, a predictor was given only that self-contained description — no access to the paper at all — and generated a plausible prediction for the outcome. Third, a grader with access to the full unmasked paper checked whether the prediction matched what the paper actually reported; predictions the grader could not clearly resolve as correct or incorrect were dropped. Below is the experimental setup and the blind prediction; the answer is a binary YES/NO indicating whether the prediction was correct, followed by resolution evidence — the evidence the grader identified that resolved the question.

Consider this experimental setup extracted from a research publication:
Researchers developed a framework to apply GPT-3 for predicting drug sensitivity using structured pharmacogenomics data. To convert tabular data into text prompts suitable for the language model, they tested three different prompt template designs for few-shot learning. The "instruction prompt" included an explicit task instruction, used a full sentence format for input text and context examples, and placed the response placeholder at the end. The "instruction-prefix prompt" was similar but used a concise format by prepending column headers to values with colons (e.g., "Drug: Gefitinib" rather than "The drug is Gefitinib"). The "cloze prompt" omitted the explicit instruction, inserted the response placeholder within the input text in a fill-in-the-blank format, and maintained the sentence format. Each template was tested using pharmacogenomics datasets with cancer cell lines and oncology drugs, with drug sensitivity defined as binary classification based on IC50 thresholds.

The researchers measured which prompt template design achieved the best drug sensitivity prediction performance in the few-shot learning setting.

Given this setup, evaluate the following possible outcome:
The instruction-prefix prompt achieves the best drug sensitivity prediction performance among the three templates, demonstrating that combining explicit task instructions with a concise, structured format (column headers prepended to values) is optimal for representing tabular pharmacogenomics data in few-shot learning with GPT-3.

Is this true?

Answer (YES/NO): YES